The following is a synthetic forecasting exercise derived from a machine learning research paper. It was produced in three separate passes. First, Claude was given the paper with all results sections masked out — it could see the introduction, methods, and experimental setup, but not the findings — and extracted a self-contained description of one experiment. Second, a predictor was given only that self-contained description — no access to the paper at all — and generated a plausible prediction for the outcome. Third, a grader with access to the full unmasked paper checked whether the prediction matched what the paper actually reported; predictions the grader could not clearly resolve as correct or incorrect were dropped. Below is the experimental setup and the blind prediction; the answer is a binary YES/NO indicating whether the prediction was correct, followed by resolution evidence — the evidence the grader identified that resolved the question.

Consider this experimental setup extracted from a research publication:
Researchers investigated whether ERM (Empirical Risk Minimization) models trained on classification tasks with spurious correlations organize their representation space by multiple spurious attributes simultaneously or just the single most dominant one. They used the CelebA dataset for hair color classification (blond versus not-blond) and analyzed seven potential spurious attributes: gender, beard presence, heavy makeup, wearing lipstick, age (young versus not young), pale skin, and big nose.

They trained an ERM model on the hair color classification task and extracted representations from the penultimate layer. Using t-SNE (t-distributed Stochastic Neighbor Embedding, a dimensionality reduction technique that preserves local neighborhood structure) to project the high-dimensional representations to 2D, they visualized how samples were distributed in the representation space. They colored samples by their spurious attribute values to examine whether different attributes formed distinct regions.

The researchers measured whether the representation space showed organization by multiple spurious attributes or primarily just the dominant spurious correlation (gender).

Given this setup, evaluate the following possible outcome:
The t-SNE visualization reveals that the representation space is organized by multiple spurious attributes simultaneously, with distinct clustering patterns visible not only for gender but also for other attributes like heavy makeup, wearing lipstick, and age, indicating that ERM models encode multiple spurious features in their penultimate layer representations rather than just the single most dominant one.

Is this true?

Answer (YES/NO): YES